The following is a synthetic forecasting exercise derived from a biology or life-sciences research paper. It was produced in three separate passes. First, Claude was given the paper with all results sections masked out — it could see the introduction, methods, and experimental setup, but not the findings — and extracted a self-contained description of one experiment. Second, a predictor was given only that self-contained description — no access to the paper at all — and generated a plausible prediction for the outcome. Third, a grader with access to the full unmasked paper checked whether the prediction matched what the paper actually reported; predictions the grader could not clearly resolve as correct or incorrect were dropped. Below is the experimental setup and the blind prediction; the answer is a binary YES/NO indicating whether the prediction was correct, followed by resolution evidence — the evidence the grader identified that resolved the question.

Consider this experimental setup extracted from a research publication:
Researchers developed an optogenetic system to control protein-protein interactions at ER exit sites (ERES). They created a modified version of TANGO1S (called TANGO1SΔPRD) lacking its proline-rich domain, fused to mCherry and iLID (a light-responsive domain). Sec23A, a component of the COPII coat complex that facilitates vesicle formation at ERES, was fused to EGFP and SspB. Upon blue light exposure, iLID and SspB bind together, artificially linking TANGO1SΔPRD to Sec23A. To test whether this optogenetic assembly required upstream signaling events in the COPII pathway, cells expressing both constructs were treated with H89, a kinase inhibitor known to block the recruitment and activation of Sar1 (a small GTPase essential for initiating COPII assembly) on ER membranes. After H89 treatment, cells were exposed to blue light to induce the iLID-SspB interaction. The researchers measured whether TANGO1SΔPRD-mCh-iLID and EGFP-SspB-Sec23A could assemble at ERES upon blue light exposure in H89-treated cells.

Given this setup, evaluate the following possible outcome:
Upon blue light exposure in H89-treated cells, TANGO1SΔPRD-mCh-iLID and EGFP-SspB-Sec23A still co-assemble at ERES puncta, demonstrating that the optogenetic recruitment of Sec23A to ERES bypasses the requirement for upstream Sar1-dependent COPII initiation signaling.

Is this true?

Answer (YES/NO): NO